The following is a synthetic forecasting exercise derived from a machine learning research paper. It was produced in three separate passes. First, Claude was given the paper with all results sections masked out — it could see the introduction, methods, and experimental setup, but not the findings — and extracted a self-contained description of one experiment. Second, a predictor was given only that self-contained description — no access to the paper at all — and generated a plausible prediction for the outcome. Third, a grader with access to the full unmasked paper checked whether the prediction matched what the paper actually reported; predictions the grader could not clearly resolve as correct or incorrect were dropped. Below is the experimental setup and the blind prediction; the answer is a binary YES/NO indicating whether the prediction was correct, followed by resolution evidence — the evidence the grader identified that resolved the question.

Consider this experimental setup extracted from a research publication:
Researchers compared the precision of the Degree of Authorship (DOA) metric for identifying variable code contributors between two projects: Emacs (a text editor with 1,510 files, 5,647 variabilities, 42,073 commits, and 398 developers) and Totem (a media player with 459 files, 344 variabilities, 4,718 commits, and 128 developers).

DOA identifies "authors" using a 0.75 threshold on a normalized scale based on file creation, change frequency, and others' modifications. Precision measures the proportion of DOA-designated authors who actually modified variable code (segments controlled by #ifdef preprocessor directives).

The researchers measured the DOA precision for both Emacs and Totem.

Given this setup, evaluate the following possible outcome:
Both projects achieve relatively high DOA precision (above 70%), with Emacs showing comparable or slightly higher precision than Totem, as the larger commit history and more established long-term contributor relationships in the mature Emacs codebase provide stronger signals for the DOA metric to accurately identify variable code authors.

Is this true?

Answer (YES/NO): NO